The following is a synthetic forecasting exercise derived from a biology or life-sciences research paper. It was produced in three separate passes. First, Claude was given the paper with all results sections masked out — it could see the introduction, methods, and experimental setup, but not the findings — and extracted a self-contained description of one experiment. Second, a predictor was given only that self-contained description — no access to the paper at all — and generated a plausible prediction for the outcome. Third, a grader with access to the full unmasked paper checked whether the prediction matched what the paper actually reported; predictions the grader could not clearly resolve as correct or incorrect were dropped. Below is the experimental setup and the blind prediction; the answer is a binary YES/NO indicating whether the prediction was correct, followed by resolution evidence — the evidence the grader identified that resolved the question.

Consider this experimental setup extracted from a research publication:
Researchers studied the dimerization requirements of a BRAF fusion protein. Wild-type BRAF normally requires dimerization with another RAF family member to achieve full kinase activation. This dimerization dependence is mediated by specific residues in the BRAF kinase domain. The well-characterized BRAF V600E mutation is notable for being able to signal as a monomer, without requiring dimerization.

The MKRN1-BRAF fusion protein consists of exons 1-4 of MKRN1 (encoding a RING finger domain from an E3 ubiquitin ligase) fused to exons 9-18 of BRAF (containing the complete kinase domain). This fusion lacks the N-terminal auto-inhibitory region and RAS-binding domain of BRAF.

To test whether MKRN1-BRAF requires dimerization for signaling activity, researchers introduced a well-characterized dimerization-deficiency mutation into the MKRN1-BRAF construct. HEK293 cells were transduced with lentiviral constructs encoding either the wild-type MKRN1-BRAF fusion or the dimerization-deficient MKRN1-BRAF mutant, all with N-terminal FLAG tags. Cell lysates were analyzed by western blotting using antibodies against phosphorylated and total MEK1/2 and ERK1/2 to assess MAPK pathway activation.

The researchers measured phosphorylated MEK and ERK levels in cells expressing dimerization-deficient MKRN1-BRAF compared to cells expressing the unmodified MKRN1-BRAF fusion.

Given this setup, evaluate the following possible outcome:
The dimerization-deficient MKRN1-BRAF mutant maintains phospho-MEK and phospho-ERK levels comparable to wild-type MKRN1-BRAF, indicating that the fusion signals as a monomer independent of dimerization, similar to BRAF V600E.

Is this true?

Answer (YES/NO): YES